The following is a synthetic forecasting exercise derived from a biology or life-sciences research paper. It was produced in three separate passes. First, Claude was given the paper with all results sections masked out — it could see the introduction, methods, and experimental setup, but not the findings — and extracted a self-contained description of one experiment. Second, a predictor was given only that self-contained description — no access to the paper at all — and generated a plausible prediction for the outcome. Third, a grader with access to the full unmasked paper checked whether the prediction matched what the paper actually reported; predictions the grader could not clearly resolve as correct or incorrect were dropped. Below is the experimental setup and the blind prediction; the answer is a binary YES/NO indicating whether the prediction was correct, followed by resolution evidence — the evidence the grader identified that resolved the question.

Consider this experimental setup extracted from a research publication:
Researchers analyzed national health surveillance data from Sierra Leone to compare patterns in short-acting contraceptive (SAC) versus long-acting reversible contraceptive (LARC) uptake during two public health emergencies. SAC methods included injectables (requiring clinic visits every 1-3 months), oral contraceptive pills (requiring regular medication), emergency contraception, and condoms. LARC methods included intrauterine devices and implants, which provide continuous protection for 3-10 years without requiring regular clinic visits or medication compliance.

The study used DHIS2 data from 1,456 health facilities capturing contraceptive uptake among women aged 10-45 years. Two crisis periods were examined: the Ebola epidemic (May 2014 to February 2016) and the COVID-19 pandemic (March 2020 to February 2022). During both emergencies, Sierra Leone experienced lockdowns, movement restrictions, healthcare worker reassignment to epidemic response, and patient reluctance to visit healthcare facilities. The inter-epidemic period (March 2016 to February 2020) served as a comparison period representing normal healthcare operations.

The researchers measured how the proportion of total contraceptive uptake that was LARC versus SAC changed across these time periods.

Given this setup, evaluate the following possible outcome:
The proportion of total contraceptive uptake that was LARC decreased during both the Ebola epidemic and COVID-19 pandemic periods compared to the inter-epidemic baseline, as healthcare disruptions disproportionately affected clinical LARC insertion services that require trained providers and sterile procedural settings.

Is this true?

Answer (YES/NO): NO